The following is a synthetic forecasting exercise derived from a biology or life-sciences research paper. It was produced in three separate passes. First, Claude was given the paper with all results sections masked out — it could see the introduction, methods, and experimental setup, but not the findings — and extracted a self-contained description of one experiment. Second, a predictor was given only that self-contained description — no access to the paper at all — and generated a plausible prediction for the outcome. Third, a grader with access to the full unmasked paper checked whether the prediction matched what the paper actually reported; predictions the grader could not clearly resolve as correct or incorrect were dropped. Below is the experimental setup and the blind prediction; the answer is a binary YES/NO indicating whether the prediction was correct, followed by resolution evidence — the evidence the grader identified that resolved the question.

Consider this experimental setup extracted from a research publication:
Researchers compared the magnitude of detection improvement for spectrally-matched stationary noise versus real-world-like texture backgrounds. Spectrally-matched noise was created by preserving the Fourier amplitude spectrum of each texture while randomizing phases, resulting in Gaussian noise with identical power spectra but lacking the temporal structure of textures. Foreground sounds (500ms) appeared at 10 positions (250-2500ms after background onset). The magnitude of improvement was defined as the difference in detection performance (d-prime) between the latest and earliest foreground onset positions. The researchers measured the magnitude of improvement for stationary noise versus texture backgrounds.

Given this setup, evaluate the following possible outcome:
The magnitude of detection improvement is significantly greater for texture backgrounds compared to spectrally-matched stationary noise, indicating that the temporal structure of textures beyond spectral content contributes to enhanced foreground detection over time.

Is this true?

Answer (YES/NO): YES